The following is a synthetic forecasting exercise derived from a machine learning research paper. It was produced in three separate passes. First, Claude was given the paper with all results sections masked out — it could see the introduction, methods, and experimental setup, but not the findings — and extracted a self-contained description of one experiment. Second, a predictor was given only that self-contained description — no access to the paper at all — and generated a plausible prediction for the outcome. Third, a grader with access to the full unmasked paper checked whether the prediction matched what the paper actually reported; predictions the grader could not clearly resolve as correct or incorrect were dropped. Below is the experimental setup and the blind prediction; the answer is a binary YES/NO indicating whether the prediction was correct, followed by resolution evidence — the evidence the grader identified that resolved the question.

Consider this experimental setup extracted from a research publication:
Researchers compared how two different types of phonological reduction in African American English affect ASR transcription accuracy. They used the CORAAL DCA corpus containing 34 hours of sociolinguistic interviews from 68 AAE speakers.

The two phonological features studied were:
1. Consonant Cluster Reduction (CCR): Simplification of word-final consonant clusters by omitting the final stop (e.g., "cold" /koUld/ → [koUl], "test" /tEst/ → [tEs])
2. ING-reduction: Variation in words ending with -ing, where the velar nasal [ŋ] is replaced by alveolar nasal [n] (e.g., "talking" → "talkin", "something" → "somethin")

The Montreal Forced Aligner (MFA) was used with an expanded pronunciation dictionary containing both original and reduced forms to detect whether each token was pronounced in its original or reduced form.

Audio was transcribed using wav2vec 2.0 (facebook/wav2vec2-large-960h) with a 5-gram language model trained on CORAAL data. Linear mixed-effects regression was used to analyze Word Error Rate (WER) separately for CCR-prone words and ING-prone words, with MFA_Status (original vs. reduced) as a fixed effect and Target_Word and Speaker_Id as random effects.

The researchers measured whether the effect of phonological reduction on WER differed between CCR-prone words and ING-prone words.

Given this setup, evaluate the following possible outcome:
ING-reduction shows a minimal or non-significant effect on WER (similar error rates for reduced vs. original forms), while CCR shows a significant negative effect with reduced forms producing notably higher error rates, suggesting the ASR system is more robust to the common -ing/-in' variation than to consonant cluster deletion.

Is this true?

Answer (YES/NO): NO